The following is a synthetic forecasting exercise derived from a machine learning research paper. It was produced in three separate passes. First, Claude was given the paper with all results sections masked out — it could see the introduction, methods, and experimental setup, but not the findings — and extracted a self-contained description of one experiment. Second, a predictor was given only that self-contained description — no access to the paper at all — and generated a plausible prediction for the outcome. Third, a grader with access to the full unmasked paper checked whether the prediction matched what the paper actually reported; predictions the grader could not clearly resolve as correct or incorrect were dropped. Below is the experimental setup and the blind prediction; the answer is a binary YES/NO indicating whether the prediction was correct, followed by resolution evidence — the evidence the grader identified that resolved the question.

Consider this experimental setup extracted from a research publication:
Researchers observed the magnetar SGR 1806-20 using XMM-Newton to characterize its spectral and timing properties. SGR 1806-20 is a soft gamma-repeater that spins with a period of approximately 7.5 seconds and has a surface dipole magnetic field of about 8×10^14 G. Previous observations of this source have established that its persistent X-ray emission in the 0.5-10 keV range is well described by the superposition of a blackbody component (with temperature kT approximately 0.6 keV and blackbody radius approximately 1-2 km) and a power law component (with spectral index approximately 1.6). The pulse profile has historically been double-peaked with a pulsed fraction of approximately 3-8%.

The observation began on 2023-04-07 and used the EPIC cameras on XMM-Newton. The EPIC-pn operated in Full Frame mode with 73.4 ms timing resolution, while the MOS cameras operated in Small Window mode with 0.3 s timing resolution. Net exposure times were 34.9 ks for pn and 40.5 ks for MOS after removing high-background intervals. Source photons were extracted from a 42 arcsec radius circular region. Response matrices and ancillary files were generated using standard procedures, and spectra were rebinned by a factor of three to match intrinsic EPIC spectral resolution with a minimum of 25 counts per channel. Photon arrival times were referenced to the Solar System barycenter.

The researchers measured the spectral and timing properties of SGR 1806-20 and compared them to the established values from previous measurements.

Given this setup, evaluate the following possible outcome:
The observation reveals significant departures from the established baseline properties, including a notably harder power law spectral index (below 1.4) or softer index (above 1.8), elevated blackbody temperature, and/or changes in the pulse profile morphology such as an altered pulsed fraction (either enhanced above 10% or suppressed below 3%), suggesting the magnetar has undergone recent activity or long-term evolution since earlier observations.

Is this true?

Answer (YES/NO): NO